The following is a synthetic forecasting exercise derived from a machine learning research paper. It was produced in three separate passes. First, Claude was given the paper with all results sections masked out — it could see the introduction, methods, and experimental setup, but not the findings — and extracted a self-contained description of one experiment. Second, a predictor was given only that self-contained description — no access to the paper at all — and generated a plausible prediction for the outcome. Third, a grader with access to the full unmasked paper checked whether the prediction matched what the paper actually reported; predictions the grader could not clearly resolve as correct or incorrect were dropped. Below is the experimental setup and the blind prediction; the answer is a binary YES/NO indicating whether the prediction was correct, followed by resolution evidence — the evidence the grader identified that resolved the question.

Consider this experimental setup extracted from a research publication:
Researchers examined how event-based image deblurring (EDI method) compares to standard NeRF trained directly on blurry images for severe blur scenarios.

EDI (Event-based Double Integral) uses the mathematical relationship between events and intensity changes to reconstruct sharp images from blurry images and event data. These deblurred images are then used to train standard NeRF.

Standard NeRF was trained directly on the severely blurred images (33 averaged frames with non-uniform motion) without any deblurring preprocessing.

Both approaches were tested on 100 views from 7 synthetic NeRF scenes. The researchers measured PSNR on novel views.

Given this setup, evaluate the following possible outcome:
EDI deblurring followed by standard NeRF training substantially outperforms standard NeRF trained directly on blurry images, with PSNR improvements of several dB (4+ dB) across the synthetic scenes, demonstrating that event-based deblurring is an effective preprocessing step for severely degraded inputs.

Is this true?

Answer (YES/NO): YES